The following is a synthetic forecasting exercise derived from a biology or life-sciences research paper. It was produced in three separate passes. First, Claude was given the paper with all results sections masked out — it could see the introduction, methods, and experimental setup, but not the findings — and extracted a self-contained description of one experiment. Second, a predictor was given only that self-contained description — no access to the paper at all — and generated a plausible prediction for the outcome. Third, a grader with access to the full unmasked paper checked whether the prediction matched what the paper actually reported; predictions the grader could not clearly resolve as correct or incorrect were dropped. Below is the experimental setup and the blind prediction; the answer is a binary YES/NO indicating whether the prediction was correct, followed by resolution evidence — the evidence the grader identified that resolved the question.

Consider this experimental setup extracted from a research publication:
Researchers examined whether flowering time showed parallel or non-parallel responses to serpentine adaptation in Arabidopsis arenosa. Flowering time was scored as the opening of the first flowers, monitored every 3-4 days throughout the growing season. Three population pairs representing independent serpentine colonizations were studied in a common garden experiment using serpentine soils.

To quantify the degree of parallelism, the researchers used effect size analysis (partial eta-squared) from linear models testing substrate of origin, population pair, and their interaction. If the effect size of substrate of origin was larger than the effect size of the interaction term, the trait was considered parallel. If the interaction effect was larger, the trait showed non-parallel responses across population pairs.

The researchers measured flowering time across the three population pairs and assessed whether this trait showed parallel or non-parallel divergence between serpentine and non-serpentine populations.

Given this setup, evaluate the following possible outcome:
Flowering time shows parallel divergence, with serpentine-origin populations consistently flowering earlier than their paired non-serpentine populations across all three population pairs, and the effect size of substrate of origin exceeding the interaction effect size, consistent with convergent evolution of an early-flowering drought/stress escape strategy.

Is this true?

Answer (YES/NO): NO